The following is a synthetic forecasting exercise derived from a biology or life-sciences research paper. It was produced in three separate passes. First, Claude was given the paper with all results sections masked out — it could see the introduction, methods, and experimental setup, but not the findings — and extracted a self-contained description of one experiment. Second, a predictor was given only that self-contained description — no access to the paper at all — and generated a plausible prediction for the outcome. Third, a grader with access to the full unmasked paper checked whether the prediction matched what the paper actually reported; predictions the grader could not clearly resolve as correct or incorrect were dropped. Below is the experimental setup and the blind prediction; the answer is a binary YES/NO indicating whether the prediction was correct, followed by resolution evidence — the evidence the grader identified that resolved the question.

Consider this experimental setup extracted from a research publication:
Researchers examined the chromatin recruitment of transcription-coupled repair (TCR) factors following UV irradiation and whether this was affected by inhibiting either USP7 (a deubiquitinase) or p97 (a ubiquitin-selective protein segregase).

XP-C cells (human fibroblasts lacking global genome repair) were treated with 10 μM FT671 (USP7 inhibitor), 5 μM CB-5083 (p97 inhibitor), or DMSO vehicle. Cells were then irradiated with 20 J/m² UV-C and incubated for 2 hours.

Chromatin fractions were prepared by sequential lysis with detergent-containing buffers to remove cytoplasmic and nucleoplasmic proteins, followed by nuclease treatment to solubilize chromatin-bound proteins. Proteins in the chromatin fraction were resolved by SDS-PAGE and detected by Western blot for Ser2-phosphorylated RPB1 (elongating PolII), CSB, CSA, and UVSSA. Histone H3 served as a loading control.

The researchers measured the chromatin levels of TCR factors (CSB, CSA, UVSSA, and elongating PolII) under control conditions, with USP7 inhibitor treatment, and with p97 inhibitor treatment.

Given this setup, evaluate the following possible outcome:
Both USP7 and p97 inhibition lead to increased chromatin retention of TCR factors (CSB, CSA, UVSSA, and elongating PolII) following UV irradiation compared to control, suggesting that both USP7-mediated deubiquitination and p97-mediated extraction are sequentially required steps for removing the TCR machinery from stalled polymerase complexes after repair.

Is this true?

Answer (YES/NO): NO